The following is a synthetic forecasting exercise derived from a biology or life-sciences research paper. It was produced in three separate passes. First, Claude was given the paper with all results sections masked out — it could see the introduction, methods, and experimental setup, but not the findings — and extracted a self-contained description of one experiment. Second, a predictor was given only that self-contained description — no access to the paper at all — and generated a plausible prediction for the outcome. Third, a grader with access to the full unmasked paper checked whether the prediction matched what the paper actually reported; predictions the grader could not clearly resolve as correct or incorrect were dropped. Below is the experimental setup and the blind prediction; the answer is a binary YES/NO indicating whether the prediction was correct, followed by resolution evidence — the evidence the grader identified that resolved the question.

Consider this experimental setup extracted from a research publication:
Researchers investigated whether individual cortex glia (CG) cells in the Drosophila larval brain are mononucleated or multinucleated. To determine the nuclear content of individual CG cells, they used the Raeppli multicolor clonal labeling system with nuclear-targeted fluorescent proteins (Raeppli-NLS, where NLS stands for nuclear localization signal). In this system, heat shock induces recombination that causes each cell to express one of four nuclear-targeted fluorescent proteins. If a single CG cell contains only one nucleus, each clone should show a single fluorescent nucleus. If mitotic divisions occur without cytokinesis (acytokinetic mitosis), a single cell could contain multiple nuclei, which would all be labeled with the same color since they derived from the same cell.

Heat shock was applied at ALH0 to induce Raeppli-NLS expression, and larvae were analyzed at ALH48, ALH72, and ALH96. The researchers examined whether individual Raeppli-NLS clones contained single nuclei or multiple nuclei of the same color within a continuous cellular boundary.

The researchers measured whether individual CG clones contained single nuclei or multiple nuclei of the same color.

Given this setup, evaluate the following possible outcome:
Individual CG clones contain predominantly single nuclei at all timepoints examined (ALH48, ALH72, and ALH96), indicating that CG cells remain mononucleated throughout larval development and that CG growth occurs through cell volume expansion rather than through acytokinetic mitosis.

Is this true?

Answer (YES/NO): NO